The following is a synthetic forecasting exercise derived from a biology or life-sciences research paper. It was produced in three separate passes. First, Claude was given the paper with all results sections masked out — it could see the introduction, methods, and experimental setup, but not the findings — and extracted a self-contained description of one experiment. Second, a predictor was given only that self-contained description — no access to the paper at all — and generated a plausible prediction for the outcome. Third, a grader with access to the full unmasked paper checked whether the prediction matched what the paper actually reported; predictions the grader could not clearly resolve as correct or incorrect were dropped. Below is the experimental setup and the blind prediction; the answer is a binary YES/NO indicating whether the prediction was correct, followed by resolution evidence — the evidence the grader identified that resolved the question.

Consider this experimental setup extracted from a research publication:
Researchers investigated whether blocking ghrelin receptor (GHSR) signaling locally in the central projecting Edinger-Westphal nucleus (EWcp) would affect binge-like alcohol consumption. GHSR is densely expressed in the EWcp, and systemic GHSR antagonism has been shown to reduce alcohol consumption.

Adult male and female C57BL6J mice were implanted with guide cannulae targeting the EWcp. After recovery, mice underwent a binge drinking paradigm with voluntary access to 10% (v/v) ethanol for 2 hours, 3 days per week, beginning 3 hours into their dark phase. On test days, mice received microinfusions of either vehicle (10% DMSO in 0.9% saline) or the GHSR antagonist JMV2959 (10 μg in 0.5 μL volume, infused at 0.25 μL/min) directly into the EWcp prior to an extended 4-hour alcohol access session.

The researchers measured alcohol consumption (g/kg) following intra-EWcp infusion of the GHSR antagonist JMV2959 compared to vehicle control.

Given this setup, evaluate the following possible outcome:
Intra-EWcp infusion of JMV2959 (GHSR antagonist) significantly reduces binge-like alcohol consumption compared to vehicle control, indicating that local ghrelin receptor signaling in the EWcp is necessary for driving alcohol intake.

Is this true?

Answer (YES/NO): YES